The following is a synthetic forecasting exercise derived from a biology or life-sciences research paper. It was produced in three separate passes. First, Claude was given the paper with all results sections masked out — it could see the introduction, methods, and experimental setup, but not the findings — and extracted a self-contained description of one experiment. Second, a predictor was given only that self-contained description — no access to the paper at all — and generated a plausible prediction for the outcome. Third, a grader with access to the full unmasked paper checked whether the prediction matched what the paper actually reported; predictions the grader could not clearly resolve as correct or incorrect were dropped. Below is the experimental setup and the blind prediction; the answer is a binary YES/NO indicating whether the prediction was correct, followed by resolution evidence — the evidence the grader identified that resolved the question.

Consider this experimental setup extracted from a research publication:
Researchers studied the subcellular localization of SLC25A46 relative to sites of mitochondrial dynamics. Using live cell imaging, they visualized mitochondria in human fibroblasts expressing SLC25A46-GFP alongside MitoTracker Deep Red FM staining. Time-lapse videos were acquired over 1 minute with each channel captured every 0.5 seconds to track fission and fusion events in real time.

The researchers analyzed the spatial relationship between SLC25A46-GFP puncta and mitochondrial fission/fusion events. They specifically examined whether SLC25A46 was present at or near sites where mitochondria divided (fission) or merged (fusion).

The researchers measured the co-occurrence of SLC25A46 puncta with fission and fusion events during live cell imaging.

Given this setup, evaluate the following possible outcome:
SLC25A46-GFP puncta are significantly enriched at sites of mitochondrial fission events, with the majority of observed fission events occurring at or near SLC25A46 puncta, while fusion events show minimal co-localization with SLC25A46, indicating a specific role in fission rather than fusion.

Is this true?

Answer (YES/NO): NO